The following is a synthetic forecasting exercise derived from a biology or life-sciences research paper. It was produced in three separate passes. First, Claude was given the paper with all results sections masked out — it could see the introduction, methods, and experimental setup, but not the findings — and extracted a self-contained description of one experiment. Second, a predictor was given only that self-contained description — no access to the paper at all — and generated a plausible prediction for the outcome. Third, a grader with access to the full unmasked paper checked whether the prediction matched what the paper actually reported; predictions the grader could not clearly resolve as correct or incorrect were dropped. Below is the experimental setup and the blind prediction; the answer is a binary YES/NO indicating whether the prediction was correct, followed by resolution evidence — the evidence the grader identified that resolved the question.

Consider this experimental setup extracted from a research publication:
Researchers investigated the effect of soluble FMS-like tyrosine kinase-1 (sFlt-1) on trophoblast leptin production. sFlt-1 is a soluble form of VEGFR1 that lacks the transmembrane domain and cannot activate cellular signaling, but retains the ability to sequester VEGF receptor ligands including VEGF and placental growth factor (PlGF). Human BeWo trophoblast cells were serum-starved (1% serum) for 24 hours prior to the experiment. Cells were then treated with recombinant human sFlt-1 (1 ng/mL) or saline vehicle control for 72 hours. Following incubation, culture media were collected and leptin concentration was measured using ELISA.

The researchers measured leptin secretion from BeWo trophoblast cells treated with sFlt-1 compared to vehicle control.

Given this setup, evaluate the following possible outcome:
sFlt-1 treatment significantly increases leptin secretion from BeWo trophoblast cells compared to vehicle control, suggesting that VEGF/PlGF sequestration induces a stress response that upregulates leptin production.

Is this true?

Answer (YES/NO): YES